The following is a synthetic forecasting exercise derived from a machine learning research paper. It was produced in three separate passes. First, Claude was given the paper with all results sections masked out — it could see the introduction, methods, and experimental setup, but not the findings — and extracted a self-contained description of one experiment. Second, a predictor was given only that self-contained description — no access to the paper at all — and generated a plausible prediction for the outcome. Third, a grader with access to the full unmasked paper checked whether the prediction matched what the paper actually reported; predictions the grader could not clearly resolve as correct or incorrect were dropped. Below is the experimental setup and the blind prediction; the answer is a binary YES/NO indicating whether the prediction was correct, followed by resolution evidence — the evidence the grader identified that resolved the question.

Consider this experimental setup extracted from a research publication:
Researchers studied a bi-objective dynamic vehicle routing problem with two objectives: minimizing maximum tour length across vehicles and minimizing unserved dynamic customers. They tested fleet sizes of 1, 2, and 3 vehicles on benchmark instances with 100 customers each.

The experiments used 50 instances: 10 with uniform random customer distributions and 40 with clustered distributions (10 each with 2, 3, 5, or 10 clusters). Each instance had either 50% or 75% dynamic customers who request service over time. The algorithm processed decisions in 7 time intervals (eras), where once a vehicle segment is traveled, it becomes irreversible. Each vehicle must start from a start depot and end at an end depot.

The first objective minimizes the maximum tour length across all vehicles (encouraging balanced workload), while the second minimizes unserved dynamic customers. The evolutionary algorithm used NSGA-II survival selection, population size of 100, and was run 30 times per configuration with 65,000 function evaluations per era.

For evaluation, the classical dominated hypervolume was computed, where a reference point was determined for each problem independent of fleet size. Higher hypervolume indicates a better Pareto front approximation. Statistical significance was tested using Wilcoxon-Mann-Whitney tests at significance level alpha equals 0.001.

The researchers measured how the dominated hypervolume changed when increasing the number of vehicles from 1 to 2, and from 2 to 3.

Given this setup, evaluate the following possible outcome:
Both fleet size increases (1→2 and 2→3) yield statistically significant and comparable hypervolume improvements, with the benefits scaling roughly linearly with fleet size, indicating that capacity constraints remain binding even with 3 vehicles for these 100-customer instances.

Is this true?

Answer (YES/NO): NO